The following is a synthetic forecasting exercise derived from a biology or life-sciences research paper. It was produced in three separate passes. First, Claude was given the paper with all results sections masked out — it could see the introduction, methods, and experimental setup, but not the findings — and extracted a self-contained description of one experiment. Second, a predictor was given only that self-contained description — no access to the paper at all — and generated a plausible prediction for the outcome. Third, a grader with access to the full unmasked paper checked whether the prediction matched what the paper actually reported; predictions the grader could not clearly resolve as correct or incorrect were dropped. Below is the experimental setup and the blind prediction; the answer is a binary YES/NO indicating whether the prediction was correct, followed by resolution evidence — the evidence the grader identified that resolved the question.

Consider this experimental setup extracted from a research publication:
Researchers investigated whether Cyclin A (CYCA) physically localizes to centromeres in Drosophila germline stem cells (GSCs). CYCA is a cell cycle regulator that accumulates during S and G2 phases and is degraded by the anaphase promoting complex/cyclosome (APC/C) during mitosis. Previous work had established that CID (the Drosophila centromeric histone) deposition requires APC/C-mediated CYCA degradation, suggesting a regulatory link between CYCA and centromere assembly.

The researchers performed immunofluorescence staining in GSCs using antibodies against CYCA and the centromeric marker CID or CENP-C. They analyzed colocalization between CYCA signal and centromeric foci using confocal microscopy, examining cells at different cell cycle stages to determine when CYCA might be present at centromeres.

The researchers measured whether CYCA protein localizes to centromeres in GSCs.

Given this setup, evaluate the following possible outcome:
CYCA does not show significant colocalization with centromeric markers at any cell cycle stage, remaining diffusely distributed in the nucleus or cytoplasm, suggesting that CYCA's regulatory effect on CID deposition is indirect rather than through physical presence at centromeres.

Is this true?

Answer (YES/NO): NO